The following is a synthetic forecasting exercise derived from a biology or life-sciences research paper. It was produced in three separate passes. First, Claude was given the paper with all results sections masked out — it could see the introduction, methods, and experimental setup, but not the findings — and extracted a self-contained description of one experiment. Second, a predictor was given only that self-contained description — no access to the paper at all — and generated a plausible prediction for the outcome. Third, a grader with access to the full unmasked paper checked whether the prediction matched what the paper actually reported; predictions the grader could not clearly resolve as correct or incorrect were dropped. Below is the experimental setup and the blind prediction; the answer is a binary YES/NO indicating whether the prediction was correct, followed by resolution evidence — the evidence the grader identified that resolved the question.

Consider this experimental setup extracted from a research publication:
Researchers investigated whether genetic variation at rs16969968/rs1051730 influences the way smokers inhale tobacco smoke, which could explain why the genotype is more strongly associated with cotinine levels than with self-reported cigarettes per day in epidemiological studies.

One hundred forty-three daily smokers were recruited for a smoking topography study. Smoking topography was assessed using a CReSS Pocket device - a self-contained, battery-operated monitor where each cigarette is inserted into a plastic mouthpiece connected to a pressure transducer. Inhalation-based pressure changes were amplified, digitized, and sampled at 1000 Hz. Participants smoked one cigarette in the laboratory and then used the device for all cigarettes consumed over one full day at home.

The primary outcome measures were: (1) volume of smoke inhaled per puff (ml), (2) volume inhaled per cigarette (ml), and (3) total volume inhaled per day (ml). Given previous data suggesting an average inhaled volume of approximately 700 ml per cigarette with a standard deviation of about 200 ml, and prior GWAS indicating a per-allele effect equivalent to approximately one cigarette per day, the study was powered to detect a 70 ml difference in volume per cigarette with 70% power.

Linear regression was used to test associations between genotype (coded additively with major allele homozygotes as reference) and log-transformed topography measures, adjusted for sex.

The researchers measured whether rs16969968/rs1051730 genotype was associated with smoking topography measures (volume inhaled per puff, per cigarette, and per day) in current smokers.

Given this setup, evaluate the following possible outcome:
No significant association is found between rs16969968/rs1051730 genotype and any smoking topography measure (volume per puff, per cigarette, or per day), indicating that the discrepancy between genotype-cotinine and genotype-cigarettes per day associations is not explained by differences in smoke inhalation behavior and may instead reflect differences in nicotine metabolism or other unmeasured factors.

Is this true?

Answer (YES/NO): NO